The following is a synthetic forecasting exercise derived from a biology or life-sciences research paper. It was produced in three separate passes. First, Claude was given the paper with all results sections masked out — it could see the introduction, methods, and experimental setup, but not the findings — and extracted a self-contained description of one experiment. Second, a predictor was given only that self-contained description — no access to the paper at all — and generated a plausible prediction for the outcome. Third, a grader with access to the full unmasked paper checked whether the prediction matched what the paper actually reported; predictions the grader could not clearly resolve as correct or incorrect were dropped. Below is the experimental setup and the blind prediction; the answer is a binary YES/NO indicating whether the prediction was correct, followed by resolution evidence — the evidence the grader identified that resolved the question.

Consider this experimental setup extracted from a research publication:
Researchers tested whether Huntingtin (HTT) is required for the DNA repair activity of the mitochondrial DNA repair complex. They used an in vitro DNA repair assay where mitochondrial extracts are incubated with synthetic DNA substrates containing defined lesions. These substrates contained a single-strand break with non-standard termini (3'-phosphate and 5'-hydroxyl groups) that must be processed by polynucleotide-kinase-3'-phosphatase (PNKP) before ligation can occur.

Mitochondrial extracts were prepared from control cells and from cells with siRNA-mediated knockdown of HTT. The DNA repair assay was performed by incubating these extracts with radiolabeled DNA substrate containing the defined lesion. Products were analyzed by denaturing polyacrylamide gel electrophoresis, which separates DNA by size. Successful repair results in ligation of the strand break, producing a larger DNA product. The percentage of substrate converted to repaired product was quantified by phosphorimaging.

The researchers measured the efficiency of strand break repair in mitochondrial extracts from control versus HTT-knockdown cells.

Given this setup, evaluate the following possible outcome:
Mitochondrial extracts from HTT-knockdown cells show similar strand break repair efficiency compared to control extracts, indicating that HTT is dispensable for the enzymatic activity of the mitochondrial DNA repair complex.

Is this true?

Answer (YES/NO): NO